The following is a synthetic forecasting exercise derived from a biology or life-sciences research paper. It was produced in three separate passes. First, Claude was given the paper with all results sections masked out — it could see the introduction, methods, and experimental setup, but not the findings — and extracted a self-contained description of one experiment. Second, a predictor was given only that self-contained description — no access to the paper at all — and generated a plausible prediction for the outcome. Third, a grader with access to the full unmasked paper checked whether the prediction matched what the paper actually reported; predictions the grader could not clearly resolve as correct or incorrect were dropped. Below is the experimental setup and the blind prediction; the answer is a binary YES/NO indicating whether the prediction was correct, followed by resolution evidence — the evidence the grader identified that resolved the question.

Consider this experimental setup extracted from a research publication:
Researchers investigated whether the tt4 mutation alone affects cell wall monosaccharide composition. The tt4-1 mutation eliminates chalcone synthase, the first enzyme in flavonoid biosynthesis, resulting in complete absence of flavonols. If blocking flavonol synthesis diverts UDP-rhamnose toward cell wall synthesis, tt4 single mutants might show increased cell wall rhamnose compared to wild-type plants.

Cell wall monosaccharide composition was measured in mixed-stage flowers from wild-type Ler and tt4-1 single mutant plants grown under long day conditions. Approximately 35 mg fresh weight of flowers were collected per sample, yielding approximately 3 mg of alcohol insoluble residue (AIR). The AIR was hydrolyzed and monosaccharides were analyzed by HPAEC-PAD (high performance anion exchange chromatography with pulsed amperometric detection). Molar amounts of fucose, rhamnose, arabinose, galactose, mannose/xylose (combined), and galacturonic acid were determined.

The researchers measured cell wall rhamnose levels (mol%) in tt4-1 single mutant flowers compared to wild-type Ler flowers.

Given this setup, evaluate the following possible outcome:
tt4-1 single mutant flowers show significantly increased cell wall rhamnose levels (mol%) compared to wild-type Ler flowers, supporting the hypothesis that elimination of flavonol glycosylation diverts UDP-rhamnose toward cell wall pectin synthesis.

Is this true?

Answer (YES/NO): NO